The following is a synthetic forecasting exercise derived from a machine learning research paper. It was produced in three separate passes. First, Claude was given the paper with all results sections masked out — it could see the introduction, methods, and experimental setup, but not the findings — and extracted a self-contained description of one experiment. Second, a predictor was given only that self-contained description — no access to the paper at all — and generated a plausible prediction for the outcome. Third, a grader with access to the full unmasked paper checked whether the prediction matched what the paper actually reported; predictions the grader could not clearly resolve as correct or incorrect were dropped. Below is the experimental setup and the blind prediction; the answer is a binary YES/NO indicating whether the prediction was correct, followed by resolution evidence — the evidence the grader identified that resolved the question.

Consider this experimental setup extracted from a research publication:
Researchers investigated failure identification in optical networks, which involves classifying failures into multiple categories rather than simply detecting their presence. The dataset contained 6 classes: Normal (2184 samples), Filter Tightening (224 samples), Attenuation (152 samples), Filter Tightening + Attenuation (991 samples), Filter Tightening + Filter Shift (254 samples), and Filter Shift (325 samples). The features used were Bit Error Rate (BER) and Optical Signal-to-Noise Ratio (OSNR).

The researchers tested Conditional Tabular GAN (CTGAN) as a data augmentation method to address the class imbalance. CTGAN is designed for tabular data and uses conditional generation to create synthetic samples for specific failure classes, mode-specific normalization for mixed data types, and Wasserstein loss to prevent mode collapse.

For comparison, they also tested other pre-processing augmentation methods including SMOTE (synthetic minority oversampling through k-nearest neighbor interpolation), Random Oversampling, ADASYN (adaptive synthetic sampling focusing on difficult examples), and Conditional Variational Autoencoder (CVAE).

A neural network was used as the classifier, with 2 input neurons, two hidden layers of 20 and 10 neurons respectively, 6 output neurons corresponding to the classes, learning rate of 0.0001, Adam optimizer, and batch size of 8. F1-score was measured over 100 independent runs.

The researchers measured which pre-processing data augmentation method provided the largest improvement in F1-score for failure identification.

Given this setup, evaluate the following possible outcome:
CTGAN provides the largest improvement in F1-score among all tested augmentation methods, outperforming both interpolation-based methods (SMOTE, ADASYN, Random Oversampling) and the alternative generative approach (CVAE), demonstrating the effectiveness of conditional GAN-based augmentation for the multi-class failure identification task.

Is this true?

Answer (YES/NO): YES